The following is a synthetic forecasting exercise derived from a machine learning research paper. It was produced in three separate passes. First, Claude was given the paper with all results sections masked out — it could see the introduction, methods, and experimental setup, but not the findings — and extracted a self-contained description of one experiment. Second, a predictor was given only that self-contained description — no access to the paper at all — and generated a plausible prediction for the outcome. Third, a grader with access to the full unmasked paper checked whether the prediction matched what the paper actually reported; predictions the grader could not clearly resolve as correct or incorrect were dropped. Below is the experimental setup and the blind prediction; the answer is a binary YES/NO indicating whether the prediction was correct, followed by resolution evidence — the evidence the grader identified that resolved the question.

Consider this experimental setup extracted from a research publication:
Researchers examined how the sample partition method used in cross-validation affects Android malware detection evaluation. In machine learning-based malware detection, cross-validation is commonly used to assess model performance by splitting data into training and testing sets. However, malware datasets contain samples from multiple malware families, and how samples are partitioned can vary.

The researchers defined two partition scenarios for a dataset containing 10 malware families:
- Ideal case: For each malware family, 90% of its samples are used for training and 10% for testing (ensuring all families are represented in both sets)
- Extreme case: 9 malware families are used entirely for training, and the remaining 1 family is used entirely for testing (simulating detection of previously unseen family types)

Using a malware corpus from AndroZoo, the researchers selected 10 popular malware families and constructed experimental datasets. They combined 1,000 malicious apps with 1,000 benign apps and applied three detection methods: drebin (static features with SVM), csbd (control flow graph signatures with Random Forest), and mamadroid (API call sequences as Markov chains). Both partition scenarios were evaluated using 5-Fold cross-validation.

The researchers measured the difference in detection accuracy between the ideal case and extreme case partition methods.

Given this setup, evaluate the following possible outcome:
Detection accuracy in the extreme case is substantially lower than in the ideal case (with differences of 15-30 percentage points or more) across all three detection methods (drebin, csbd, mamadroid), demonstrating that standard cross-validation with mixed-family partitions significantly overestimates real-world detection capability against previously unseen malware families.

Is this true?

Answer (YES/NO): YES